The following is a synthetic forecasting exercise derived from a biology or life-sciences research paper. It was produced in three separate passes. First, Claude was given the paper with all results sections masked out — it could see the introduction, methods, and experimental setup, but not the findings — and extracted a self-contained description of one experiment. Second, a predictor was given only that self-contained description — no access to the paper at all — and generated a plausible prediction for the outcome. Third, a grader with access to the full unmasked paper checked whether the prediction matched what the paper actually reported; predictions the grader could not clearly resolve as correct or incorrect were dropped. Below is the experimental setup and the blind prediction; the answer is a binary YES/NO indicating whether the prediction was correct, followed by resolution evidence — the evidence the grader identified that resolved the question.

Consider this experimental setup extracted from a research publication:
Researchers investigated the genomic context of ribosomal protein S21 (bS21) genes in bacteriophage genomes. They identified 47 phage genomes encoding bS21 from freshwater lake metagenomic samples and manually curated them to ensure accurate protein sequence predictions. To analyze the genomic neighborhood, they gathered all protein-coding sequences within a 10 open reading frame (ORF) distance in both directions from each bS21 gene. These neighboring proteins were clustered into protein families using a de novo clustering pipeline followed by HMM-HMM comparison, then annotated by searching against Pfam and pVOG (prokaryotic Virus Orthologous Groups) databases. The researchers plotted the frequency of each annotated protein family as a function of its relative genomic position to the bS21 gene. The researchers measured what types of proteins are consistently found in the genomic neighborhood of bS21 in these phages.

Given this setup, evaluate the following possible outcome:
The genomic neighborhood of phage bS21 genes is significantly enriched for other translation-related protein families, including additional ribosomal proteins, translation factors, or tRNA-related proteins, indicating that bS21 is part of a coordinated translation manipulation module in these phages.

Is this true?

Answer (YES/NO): NO